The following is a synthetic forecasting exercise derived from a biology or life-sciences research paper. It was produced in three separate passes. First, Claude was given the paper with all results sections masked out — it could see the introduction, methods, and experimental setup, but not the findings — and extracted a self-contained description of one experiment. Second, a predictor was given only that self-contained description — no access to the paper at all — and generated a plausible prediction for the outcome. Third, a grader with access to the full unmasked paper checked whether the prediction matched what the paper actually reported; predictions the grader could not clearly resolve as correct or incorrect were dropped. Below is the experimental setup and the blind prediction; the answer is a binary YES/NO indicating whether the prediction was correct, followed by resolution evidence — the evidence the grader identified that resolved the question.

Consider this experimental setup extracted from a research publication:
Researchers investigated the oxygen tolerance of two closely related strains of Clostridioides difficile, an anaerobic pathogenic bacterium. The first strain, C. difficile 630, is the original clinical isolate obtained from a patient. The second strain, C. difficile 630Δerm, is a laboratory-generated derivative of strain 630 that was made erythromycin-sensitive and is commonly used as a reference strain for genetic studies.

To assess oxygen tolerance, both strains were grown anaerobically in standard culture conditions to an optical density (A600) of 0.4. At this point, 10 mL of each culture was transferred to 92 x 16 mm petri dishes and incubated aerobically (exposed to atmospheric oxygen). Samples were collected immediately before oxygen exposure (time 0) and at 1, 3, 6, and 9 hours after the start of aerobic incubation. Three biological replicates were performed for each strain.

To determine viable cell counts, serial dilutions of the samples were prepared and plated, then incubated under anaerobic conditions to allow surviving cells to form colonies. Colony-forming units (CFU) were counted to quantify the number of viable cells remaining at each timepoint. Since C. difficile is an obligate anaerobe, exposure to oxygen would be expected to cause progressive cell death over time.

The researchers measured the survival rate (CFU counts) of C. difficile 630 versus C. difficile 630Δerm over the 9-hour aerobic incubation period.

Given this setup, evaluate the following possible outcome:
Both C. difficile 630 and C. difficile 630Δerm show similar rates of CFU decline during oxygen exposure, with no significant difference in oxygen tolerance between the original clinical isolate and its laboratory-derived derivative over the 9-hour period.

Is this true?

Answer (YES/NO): NO